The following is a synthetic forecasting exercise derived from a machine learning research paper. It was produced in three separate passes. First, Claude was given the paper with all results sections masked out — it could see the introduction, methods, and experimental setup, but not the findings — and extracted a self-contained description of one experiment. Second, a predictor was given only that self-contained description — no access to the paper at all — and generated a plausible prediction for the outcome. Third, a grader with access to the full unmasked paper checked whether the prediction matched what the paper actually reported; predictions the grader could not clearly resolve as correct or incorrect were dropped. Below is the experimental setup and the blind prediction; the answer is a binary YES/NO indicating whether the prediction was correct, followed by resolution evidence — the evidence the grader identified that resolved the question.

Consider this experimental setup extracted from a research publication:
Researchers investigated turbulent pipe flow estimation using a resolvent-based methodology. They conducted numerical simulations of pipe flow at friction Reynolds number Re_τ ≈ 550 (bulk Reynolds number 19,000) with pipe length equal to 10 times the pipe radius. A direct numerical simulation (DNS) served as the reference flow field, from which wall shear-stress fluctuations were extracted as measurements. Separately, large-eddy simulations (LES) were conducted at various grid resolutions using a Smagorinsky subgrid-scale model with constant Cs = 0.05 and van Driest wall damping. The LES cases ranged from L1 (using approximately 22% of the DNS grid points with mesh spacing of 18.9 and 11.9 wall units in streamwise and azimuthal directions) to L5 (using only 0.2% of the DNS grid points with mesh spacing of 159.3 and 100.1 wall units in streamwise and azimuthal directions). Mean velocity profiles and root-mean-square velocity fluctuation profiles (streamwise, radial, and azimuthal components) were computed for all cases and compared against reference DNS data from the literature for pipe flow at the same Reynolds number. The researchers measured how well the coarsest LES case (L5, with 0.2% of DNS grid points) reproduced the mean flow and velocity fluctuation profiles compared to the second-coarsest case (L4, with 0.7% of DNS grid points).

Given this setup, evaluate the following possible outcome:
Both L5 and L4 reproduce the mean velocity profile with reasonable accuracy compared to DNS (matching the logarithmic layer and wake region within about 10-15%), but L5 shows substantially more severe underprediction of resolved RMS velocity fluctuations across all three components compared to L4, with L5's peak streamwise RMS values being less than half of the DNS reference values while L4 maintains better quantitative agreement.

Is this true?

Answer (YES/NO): NO